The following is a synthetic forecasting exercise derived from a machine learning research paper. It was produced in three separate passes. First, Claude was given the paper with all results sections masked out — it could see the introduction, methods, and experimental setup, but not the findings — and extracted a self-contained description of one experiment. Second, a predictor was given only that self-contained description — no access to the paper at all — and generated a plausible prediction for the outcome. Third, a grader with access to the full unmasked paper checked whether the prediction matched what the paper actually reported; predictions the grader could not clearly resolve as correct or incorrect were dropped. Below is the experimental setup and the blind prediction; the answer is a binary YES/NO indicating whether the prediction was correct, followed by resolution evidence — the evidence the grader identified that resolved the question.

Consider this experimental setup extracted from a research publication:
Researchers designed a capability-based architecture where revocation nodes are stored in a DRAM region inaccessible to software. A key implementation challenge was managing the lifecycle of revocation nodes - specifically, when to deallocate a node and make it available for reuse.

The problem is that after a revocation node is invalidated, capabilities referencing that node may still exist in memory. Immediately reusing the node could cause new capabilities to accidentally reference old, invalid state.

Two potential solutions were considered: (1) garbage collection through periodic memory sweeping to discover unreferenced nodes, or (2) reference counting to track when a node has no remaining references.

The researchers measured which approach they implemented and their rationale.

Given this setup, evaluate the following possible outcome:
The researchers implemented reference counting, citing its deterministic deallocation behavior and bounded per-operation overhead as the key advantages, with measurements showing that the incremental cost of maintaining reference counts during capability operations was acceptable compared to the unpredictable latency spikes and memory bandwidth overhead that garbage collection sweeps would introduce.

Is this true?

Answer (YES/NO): NO